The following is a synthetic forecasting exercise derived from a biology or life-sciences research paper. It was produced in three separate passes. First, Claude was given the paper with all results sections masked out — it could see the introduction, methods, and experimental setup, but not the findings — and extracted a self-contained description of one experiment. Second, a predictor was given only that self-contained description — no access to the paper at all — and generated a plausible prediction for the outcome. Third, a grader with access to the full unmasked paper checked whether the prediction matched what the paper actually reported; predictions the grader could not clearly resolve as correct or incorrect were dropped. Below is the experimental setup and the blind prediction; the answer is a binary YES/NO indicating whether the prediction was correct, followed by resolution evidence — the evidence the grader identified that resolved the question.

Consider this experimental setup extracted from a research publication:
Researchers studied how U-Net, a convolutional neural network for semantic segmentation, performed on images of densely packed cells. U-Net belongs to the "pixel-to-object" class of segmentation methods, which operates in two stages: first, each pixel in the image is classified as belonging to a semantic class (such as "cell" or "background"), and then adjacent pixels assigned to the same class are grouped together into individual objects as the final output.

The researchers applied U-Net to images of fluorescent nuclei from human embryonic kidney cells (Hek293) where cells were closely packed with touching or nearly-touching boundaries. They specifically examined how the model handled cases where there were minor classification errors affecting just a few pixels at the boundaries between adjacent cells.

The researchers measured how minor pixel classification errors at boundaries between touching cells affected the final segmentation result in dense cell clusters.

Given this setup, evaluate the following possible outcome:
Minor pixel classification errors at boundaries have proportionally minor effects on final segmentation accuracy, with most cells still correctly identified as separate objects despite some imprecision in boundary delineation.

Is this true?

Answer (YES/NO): NO